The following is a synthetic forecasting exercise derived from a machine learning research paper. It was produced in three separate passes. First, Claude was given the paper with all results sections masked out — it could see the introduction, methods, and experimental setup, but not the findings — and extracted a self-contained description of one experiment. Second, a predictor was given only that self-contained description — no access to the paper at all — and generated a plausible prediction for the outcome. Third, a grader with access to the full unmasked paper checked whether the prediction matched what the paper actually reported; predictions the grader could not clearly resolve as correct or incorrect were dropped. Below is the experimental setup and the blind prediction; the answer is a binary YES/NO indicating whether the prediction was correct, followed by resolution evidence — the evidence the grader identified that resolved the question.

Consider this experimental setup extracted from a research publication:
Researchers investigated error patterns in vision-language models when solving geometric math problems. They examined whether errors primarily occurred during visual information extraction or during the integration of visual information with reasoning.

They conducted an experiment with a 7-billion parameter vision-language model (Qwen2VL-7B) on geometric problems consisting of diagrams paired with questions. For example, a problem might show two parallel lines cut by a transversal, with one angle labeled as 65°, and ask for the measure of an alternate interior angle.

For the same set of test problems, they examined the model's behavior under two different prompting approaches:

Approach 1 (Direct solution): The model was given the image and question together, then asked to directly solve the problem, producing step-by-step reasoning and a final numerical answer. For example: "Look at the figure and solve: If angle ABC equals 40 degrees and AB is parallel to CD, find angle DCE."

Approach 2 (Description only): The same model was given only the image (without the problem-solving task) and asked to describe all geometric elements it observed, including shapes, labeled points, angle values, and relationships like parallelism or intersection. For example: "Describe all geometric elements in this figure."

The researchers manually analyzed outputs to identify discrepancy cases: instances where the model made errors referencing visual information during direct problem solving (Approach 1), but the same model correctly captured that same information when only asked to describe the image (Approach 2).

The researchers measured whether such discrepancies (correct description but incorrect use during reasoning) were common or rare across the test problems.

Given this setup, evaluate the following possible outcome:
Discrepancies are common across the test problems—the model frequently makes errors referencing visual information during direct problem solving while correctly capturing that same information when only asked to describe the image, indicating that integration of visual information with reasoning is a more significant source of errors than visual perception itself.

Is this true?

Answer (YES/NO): YES